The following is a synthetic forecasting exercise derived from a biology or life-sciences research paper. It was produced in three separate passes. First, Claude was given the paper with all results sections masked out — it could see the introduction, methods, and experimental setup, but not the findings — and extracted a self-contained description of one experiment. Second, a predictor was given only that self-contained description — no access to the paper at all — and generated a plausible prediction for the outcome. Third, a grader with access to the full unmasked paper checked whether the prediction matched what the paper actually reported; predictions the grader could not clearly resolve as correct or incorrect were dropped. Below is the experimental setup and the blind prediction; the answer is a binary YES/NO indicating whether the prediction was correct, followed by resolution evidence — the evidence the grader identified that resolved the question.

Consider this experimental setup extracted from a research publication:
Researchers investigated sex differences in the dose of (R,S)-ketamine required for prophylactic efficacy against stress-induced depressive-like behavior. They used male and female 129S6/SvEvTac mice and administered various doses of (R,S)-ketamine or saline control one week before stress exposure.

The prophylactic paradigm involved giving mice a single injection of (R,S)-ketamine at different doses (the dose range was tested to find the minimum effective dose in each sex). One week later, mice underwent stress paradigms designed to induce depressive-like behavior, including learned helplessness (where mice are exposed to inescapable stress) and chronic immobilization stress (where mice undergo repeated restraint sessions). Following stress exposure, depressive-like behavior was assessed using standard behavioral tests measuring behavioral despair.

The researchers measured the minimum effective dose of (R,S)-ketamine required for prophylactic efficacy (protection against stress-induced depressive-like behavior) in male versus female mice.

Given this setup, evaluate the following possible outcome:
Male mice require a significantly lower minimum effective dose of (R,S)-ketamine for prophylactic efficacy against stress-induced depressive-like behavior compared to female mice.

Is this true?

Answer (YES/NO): NO